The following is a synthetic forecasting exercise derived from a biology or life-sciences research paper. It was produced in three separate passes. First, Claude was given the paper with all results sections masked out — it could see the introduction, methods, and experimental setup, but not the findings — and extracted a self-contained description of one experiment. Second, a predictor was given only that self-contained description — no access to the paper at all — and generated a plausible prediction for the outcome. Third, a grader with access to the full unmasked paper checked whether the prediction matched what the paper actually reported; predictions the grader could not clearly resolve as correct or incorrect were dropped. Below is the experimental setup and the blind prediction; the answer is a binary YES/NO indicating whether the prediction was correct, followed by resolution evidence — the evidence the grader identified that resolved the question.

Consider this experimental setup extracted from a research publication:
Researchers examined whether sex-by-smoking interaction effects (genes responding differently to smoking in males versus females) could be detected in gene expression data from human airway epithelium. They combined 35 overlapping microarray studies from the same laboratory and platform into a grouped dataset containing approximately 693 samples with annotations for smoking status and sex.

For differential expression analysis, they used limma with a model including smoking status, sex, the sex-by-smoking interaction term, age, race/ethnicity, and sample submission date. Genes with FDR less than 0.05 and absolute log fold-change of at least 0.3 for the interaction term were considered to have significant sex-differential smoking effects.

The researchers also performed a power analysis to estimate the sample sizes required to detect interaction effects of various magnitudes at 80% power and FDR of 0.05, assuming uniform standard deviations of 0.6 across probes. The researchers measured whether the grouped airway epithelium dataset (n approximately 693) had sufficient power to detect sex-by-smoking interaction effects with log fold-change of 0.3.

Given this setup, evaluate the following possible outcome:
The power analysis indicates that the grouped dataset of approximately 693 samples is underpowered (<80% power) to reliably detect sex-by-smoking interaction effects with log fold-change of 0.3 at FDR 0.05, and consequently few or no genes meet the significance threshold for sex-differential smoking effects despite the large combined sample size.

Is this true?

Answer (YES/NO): NO